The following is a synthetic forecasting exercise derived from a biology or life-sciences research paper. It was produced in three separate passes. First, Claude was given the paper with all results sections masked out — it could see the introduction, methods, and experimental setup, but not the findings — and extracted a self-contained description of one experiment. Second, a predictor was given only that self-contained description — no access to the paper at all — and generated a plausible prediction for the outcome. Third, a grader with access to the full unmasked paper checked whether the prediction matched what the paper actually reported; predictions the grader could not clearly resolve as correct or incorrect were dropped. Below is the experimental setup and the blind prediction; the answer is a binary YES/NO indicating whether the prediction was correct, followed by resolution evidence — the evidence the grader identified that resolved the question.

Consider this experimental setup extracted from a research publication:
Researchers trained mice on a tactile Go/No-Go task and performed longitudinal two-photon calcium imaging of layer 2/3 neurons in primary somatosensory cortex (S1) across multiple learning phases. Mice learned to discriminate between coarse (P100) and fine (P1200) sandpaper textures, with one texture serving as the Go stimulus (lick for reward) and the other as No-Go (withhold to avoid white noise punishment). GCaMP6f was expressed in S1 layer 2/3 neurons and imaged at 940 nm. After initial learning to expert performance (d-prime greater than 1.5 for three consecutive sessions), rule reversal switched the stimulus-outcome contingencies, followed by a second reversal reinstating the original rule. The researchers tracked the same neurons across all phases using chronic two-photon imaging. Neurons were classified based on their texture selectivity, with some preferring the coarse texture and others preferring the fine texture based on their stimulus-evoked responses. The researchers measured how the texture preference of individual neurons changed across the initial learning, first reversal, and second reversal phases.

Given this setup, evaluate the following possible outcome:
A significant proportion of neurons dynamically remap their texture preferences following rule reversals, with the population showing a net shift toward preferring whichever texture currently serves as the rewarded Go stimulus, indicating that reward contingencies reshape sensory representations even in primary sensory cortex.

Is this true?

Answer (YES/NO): YES